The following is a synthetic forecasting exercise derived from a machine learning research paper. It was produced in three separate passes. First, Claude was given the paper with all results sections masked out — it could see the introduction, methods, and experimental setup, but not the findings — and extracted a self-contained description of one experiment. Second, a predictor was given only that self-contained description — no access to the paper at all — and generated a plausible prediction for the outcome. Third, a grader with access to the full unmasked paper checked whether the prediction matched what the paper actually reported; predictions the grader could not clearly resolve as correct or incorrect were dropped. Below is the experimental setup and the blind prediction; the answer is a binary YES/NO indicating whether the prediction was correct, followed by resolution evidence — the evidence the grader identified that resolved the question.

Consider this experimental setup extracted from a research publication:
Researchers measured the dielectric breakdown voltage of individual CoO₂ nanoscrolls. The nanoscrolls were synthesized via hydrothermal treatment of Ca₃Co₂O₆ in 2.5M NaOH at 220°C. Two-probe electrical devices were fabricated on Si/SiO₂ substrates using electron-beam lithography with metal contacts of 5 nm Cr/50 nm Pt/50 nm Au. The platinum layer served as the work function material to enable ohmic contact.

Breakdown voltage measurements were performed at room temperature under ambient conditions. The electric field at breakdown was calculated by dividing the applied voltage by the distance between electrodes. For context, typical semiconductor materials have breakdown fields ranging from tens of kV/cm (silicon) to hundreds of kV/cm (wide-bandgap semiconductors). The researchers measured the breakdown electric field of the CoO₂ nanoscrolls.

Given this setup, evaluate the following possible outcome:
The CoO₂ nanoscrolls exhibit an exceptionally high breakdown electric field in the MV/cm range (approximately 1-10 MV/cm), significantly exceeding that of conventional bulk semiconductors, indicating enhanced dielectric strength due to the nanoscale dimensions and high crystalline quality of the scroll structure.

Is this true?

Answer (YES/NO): NO